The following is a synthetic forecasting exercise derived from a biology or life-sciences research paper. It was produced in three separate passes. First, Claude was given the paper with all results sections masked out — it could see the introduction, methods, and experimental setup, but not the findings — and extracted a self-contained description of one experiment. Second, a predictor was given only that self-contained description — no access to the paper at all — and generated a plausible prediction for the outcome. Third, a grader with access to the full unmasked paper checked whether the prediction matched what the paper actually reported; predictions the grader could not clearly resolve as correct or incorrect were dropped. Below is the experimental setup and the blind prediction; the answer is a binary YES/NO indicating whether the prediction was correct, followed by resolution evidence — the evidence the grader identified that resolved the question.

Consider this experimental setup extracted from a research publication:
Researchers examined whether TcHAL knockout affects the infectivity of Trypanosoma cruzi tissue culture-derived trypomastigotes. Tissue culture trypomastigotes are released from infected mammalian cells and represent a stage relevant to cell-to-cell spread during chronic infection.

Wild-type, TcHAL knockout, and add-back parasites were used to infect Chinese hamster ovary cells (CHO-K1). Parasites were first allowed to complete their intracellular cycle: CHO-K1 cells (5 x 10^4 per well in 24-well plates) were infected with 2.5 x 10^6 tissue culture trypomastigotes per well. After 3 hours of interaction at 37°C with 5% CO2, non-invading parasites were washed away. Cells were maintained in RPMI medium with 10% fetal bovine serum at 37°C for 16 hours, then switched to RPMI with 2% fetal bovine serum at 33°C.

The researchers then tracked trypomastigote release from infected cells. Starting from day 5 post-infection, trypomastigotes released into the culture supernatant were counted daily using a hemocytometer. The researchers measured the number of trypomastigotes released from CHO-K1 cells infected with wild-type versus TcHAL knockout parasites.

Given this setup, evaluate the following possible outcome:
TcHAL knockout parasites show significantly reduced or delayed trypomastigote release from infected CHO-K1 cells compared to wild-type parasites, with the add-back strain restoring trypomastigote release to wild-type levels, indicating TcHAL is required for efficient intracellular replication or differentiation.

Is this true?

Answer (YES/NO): NO